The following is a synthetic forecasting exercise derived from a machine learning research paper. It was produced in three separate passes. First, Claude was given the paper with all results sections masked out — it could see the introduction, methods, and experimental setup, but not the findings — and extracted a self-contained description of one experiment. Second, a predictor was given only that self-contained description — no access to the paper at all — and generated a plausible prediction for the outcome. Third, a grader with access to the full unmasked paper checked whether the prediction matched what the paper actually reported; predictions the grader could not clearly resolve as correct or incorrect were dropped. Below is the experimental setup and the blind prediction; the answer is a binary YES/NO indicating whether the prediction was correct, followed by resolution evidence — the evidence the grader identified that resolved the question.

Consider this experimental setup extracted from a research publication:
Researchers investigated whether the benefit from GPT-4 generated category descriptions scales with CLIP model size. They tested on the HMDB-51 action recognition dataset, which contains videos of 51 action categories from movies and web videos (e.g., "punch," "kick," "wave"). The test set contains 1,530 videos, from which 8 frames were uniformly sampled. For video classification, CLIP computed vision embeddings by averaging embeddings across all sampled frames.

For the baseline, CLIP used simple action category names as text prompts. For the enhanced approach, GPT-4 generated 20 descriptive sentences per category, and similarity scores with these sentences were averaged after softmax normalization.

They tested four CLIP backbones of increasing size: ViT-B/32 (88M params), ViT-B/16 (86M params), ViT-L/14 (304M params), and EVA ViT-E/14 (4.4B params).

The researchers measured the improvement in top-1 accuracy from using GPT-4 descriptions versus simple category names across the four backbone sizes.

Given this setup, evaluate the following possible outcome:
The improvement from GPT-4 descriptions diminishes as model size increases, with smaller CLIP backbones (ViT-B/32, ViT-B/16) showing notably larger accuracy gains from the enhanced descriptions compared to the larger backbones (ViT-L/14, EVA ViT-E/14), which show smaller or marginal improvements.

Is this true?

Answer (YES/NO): NO